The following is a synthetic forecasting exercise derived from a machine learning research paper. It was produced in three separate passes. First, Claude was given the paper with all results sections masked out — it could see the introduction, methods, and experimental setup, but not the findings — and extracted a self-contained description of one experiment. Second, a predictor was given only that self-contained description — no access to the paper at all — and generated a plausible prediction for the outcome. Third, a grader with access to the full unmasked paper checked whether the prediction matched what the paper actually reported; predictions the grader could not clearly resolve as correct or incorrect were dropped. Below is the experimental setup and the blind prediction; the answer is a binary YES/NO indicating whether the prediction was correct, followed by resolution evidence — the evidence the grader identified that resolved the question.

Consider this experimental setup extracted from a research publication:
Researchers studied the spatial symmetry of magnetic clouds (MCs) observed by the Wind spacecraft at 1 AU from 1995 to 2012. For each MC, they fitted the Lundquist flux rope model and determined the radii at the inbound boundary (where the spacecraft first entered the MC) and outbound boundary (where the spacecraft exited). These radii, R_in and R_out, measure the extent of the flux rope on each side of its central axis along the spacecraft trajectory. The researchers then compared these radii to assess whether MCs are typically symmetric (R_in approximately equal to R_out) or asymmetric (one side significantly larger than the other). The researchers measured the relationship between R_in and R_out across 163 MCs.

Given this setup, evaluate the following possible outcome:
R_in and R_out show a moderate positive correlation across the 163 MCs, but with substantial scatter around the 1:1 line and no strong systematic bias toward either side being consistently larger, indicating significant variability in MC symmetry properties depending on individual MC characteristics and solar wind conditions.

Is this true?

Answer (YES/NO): NO